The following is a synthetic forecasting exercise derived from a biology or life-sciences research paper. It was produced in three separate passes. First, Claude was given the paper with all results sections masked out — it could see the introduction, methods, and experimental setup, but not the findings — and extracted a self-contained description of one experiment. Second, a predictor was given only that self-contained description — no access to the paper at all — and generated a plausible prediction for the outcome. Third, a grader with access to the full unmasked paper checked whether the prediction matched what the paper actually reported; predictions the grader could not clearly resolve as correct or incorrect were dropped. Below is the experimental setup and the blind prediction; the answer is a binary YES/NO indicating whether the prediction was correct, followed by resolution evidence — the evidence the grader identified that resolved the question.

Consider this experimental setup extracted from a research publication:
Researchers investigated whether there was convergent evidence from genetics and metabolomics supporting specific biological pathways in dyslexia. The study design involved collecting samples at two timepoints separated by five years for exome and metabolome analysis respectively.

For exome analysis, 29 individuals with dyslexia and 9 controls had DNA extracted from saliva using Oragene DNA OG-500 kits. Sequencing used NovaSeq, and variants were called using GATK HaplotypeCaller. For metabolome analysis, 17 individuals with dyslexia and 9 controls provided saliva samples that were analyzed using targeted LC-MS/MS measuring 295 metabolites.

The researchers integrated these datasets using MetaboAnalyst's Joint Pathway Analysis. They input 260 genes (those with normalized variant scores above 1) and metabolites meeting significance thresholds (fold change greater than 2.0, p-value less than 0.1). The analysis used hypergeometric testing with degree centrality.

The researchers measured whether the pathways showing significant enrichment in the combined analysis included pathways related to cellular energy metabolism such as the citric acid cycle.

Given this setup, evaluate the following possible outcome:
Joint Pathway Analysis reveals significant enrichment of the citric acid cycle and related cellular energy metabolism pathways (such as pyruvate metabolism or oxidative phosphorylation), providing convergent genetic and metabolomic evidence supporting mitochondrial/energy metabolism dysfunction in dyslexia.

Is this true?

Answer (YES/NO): NO